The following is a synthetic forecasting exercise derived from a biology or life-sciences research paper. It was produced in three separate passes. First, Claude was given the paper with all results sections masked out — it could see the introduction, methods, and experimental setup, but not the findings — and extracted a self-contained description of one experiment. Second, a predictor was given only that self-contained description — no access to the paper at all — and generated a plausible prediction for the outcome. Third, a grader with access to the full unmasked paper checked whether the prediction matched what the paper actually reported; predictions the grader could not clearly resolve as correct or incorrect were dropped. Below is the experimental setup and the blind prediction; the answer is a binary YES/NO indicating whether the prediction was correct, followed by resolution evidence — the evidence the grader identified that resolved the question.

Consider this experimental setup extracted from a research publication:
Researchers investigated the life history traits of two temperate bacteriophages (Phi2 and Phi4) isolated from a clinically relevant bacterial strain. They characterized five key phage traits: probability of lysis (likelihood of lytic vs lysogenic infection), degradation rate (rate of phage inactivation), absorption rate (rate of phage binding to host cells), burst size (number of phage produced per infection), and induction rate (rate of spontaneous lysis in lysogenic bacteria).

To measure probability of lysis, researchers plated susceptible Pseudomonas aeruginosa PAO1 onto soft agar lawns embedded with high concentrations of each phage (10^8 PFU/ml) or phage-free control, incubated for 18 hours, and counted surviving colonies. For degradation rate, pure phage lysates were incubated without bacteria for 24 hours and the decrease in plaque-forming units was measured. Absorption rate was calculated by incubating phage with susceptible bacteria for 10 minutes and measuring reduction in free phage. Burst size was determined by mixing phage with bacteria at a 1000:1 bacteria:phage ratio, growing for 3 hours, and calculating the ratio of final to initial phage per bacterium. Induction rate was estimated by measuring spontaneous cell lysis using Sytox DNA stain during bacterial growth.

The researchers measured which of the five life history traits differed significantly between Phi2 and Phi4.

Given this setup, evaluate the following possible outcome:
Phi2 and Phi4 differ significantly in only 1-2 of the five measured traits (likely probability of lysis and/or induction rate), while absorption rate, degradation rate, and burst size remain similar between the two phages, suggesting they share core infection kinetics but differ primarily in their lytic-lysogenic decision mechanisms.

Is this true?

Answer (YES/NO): YES